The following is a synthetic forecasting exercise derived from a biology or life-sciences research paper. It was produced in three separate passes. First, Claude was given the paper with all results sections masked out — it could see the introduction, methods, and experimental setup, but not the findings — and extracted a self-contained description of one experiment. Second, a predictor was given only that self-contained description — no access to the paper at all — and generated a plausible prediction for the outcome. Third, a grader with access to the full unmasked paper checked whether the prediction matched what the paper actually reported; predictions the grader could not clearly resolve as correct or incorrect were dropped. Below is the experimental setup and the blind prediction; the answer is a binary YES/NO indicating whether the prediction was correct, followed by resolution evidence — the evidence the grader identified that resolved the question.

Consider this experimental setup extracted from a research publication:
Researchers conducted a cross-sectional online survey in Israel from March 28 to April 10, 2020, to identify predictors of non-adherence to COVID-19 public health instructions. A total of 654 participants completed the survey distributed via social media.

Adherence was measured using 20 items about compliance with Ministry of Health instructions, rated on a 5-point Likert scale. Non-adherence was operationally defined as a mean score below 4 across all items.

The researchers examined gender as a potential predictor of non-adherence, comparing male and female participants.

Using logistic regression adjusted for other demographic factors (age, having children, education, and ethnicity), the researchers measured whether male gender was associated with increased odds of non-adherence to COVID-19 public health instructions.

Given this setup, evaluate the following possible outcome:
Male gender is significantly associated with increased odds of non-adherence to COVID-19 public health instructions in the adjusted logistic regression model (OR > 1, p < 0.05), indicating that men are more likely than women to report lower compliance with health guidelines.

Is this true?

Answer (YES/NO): YES